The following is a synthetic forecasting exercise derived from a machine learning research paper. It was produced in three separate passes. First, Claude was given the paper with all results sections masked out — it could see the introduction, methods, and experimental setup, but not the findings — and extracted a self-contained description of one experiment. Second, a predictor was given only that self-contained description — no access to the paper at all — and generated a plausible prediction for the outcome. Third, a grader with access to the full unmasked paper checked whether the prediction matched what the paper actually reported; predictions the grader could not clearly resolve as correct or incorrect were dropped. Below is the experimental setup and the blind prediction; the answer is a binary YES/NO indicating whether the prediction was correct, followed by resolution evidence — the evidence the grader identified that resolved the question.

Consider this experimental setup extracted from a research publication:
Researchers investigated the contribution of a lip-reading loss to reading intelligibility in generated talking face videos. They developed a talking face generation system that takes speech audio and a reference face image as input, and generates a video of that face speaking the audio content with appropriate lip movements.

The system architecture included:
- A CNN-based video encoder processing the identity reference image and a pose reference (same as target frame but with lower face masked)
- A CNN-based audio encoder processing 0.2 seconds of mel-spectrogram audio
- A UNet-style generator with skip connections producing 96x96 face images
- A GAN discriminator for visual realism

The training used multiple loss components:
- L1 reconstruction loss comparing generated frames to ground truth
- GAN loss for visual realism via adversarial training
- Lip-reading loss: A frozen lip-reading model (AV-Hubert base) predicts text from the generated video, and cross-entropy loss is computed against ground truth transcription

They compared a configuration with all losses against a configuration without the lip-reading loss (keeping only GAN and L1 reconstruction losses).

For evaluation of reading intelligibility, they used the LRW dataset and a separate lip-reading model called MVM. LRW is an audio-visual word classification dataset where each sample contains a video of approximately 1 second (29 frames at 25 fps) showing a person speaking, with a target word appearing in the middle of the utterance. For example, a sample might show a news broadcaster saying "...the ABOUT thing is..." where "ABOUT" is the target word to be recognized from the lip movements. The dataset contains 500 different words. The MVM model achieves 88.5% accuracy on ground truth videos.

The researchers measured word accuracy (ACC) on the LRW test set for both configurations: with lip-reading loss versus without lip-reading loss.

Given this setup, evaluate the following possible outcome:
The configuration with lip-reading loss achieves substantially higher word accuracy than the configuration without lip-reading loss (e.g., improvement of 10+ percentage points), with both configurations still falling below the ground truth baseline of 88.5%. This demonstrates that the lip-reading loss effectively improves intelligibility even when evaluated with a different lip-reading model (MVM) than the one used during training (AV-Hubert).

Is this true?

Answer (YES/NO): YES